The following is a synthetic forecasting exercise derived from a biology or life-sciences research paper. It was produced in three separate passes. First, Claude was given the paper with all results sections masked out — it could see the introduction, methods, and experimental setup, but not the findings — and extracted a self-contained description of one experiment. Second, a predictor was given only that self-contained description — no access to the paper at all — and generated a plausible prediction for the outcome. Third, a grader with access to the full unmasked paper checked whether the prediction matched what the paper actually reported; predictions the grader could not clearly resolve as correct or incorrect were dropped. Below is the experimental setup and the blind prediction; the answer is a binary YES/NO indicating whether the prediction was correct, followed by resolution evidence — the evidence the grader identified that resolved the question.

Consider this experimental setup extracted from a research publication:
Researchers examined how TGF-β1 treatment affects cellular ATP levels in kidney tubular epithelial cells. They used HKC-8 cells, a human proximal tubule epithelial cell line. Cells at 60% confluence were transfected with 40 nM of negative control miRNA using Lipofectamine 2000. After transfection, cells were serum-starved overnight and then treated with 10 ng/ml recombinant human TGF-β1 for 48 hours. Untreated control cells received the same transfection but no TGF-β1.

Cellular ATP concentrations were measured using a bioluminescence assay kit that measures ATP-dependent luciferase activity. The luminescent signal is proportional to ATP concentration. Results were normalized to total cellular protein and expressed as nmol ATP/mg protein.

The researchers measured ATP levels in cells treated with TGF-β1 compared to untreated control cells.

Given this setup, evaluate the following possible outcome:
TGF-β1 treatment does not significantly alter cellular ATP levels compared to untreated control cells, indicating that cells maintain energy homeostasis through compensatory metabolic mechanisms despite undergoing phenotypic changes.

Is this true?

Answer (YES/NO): NO